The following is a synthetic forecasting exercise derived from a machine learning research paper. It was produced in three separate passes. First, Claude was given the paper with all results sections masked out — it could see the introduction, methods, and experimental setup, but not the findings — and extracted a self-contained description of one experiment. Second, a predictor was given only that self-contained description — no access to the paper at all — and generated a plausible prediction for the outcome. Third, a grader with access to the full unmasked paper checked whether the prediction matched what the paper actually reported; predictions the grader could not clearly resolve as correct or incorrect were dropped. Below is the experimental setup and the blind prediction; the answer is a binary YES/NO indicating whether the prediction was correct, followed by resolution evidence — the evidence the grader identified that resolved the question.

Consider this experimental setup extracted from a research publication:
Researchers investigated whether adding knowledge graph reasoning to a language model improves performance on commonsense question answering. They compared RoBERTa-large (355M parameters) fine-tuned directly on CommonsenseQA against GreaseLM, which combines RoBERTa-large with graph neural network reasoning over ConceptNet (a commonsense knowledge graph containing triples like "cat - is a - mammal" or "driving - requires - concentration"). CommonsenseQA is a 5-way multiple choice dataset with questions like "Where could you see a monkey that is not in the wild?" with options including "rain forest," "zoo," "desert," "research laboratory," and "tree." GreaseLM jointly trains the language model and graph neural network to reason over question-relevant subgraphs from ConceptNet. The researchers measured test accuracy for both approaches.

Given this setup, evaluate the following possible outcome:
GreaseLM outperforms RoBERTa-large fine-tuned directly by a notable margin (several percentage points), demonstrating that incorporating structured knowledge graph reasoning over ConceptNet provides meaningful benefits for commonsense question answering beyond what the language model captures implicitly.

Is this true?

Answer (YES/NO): YES